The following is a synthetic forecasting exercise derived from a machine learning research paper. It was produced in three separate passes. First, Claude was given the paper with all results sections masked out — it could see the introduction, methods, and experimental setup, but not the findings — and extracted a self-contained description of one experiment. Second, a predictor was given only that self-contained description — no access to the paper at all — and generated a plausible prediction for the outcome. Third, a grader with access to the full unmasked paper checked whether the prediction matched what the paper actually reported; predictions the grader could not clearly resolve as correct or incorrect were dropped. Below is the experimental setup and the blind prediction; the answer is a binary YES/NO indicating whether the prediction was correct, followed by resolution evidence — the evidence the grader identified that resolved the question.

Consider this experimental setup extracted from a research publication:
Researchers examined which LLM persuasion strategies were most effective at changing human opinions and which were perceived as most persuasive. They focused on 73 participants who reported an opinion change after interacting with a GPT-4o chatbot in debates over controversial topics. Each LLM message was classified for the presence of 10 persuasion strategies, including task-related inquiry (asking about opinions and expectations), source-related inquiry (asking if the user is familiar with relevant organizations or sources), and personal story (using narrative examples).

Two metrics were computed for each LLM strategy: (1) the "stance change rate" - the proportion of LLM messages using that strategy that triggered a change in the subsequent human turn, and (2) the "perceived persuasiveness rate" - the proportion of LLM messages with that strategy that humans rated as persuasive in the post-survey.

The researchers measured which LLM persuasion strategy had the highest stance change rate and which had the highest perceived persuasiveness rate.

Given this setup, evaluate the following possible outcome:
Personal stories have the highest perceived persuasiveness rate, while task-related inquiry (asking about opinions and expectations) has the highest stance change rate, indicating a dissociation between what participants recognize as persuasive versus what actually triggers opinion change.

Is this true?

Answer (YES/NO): NO